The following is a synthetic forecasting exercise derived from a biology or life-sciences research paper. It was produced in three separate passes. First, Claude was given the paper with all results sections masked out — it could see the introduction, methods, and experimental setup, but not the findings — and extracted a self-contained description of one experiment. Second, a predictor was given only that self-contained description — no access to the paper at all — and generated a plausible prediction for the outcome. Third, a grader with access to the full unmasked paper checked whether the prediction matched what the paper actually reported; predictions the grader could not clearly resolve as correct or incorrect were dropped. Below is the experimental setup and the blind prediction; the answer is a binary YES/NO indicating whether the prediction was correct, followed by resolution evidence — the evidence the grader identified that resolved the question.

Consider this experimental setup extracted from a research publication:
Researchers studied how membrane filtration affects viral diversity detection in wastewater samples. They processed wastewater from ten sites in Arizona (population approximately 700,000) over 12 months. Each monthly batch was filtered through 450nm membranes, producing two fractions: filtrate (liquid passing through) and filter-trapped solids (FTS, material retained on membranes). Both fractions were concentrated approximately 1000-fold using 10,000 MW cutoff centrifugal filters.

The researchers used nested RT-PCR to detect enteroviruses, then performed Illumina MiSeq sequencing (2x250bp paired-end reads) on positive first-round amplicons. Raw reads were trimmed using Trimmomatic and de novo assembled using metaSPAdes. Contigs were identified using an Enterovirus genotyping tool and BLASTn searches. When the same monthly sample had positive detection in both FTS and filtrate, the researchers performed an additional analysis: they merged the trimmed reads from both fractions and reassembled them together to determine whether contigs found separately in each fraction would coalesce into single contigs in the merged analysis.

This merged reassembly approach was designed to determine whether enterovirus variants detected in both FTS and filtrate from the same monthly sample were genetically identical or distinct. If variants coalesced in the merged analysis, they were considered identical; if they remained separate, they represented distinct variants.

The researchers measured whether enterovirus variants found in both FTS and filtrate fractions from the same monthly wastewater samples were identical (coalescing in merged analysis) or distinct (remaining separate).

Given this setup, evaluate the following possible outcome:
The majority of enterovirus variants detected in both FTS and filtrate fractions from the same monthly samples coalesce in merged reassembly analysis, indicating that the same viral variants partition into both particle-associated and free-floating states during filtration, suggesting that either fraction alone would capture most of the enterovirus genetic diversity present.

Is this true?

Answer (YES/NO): NO